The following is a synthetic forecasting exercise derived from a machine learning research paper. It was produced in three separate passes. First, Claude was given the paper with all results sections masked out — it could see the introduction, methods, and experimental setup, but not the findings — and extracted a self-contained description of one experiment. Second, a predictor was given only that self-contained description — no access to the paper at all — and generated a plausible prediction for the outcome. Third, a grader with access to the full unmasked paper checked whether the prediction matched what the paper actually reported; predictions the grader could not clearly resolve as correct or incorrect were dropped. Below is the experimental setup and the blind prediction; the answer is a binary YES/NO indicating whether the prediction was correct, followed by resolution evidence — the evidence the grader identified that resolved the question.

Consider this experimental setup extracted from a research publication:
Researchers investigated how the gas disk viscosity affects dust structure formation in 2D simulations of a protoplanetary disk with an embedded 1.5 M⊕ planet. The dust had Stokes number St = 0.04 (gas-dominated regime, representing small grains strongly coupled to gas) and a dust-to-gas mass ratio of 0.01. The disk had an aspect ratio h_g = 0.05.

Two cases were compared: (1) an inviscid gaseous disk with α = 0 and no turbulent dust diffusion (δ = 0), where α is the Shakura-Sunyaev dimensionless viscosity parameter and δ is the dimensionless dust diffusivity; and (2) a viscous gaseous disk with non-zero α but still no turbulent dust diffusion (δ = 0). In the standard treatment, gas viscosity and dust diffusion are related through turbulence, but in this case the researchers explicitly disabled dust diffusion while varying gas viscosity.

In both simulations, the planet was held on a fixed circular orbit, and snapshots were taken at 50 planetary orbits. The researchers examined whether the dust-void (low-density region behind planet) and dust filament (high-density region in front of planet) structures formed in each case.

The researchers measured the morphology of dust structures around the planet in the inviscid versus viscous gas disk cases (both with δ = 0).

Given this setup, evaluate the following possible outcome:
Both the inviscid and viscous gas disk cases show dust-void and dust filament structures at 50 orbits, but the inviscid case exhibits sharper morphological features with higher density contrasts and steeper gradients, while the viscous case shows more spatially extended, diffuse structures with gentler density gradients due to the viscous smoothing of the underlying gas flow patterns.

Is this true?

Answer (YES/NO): NO